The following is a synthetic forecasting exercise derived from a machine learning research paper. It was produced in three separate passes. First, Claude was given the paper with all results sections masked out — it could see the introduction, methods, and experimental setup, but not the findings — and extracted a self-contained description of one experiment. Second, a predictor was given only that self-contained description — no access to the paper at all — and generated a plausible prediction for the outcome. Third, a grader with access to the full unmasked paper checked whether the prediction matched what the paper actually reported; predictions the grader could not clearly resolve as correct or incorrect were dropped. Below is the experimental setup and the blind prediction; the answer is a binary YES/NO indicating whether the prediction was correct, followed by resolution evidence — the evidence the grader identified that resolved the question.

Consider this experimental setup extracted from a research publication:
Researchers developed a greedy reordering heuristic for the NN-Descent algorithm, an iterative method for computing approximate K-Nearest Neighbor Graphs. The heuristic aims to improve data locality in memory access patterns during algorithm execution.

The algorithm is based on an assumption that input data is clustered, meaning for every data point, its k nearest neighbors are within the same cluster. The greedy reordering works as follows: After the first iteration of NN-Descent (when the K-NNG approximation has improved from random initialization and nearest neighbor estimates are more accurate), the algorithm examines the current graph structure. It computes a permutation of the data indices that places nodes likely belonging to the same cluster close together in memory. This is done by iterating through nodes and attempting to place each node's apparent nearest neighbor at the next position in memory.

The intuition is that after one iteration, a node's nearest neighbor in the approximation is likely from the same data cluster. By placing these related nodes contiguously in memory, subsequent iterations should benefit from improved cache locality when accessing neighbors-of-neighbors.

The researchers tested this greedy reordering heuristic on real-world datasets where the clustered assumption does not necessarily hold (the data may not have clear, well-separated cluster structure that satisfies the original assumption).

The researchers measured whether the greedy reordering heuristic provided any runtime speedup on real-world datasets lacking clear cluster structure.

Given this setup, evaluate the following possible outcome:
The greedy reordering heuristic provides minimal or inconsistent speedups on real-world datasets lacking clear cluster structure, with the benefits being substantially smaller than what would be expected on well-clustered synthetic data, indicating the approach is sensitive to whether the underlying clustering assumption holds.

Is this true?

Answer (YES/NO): NO